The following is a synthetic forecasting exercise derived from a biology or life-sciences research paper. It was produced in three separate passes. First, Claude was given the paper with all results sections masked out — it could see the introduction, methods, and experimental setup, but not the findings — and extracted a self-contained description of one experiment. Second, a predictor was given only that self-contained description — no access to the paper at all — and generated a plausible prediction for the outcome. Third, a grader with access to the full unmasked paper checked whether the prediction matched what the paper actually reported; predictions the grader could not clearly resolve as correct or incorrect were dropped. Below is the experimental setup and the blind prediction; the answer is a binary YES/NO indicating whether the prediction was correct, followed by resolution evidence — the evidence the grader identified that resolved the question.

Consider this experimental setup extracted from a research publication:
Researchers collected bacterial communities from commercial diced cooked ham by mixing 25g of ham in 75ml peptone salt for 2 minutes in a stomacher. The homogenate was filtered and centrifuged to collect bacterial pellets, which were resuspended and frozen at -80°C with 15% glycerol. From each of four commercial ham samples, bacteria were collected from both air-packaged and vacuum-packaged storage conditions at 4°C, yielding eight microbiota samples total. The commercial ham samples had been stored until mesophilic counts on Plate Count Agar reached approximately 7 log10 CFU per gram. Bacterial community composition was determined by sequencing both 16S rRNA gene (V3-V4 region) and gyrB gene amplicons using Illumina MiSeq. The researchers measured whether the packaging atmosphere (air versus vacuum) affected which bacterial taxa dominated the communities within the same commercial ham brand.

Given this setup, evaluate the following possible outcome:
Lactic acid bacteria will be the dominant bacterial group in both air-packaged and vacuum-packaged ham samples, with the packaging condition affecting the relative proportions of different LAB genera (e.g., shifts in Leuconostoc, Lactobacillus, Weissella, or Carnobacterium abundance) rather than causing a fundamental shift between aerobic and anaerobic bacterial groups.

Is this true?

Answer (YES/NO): NO